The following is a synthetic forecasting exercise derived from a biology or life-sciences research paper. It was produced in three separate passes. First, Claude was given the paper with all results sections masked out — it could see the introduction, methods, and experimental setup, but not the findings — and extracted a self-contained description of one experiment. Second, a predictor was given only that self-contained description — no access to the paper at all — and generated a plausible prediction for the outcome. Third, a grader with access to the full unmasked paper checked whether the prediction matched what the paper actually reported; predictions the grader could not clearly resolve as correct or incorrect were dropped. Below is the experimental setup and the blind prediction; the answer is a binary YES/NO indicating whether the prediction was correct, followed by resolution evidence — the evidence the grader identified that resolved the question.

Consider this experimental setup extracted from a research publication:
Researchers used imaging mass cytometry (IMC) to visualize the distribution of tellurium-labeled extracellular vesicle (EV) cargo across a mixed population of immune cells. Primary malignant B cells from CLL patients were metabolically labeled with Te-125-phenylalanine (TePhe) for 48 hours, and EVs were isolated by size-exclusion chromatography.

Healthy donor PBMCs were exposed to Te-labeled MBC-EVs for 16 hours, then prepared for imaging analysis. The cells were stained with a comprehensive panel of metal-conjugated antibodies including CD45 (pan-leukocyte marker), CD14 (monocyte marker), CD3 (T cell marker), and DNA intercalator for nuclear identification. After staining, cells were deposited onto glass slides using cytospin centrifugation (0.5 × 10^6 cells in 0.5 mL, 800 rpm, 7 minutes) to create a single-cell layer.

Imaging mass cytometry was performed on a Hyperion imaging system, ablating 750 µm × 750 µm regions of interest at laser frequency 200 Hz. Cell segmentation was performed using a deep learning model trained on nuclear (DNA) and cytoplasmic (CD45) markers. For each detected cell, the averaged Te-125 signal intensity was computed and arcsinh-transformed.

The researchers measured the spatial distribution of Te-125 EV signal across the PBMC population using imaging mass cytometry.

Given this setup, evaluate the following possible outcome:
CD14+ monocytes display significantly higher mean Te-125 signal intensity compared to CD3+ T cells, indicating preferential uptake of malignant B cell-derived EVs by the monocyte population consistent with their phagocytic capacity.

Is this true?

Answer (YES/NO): YES